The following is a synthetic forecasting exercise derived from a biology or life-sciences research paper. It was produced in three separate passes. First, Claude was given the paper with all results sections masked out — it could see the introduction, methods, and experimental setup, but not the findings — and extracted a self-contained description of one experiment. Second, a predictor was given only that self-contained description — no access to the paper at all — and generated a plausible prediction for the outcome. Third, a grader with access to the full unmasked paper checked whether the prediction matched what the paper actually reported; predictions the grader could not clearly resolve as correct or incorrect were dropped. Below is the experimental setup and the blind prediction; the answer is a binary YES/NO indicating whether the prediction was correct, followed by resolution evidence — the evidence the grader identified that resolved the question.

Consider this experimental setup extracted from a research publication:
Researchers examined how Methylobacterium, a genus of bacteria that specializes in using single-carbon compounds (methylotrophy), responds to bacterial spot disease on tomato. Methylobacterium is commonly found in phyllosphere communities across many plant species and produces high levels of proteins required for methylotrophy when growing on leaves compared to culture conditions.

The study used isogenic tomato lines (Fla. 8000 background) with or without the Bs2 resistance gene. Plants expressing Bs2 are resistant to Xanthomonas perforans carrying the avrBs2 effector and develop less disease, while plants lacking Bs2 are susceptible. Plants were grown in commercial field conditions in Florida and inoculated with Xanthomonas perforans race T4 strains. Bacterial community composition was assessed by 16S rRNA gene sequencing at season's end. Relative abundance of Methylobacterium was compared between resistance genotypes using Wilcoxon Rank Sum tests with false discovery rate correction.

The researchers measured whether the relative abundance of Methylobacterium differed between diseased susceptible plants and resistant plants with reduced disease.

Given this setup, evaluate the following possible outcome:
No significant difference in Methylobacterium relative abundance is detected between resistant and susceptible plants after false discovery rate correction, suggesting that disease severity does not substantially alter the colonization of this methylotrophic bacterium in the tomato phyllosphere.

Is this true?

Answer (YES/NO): NO